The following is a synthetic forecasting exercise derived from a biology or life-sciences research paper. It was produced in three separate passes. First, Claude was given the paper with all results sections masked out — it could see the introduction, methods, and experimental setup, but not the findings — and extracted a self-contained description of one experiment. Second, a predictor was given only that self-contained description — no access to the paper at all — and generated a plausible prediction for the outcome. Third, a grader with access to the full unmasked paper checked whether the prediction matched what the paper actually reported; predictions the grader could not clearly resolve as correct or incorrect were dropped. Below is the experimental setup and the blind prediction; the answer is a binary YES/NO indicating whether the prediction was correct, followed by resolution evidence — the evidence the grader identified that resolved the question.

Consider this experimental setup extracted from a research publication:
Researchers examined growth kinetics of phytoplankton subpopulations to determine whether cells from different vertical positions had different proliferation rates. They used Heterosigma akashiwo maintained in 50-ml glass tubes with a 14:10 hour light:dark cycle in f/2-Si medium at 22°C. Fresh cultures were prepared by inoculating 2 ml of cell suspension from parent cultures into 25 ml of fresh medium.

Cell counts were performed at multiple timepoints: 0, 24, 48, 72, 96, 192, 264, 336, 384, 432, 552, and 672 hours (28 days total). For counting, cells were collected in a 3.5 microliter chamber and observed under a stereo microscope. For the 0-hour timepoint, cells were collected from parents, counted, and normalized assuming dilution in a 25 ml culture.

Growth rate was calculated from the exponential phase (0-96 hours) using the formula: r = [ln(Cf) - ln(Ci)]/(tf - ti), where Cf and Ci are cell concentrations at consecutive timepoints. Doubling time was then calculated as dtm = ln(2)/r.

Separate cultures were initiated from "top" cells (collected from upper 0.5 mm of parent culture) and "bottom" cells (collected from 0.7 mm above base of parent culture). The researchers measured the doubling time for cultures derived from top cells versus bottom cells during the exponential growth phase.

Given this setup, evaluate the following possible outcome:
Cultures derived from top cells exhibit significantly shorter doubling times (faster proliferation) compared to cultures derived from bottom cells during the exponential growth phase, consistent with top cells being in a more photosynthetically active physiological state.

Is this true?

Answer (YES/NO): NO